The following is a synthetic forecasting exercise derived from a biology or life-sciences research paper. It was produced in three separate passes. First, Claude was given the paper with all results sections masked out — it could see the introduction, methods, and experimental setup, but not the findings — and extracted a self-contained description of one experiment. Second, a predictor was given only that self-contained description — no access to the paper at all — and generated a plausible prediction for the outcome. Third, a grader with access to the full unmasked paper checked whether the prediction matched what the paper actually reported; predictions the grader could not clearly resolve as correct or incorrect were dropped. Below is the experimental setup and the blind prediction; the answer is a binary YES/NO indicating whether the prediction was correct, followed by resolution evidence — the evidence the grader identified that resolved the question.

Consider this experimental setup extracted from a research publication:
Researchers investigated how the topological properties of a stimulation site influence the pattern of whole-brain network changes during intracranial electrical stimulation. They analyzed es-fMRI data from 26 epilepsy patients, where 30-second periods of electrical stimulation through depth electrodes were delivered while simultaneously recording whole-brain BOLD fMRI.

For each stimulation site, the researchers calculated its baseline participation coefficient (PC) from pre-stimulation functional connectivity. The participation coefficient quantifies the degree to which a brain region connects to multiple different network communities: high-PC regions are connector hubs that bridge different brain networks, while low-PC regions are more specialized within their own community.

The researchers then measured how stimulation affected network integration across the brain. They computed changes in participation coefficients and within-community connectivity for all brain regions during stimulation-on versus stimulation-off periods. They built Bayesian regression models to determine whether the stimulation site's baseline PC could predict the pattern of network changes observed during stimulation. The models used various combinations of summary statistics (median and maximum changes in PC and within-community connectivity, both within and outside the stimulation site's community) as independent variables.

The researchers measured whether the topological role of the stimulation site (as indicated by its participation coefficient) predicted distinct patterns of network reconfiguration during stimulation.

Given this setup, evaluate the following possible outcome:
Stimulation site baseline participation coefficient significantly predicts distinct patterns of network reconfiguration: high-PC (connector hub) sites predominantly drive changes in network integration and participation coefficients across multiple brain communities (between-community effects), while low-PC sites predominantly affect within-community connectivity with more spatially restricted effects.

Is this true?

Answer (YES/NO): NO